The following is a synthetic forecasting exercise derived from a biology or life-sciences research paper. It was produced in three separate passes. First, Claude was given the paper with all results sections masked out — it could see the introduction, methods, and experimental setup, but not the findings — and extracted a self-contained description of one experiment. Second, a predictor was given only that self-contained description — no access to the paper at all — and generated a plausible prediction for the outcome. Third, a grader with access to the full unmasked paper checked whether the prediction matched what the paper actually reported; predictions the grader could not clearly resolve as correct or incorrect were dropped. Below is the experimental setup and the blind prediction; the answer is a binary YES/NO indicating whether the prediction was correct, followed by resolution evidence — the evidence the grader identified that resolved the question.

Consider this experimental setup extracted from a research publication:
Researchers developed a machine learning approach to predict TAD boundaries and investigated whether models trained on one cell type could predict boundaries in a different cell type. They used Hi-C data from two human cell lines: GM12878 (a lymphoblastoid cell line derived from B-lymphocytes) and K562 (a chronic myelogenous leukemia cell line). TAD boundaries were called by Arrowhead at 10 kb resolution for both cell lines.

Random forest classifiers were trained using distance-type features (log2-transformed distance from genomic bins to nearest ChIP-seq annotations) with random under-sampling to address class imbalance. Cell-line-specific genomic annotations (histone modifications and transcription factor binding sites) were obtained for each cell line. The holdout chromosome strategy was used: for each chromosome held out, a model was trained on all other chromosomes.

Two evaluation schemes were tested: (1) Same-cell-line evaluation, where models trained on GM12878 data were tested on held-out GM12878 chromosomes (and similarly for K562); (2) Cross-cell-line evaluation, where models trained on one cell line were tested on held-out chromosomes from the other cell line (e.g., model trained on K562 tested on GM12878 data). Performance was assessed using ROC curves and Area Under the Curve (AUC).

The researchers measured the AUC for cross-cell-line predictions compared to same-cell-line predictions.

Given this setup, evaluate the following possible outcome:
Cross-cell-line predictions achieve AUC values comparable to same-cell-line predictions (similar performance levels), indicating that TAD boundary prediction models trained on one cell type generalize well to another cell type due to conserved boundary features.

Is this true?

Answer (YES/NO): YES